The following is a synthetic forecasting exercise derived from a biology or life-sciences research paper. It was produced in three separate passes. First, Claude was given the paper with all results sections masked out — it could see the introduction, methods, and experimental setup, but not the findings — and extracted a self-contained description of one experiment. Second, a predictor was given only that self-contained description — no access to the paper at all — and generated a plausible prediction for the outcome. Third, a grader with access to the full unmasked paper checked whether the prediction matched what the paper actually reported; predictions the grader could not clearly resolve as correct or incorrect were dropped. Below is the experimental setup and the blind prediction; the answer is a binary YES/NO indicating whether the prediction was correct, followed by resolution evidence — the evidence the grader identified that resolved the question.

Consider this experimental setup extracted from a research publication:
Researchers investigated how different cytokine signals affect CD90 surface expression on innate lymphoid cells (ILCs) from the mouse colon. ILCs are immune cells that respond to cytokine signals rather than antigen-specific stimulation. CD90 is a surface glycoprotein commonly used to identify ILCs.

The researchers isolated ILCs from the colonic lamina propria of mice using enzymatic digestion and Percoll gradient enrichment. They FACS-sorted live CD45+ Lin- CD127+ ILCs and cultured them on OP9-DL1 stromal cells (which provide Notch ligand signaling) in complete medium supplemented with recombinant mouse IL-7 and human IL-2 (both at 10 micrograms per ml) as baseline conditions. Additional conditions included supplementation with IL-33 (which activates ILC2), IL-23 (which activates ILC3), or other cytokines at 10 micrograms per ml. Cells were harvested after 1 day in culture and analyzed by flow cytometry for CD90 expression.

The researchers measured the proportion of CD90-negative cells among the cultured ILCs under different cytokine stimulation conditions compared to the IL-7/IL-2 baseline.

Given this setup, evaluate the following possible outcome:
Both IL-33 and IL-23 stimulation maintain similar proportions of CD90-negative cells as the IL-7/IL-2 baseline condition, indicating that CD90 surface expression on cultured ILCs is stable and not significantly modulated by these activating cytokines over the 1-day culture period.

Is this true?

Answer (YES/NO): NO